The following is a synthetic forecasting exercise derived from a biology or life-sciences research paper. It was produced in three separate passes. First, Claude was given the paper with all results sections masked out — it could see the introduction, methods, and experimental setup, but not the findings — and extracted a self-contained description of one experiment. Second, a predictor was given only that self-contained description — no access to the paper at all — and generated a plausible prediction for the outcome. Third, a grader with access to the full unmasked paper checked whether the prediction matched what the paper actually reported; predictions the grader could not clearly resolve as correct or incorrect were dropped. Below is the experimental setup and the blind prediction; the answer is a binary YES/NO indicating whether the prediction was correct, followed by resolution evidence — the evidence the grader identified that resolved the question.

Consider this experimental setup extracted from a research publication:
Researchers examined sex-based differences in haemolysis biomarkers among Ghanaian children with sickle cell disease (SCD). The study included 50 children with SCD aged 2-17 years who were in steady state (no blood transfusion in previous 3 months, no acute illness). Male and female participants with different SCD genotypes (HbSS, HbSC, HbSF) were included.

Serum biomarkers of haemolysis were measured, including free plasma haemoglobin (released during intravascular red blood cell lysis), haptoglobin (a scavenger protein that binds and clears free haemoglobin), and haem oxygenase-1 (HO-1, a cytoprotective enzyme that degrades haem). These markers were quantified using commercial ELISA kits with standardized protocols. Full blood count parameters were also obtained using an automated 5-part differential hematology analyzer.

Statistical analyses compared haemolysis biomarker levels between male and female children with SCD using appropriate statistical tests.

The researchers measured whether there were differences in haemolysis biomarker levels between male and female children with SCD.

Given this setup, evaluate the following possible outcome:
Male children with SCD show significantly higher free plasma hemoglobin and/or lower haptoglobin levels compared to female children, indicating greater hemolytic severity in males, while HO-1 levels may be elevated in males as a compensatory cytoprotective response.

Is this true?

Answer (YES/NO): YES